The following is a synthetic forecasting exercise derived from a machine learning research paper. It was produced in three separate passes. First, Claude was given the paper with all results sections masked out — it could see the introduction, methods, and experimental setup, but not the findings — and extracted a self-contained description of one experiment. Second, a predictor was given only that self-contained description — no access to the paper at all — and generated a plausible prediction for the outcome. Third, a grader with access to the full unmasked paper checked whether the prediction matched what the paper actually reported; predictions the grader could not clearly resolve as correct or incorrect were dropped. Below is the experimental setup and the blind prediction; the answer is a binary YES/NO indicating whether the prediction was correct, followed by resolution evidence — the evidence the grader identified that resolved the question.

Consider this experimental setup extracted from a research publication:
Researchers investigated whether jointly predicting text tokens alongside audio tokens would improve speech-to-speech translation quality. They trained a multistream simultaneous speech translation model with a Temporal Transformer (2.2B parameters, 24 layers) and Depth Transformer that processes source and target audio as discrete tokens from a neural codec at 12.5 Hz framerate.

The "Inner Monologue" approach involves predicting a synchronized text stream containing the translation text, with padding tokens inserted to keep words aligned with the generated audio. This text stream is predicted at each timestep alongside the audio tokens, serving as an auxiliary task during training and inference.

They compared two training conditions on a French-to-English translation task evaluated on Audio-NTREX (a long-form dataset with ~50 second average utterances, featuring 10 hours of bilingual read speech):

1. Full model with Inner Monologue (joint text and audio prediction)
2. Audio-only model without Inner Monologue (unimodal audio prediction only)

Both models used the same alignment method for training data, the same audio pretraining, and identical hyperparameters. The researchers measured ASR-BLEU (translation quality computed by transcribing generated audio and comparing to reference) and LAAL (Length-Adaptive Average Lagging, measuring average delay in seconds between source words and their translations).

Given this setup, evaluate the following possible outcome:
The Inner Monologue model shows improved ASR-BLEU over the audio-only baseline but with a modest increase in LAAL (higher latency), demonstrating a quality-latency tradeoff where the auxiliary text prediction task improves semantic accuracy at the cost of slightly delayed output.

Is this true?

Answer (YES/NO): NO